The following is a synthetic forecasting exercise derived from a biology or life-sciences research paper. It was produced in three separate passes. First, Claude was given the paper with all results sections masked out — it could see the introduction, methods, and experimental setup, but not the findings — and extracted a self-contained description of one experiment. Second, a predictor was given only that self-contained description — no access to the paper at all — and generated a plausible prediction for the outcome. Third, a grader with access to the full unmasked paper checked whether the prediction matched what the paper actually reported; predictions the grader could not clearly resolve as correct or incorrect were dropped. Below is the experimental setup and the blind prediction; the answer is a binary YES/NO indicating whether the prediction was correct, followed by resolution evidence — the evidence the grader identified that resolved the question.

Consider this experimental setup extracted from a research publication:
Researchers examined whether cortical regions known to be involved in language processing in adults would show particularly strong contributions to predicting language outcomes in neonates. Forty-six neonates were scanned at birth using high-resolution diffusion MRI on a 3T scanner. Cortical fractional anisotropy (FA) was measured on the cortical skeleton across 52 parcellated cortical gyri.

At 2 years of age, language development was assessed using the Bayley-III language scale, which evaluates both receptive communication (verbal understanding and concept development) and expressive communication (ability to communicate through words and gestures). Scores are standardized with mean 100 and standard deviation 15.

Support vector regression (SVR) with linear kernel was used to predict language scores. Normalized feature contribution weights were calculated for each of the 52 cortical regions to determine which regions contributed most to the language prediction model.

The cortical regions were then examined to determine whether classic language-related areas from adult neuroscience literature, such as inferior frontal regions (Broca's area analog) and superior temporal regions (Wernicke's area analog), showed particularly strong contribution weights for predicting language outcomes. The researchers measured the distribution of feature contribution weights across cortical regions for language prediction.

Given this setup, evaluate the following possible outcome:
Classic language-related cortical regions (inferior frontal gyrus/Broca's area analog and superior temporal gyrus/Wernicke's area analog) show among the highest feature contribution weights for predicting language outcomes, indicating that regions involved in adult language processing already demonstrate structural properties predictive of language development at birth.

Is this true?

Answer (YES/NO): NO